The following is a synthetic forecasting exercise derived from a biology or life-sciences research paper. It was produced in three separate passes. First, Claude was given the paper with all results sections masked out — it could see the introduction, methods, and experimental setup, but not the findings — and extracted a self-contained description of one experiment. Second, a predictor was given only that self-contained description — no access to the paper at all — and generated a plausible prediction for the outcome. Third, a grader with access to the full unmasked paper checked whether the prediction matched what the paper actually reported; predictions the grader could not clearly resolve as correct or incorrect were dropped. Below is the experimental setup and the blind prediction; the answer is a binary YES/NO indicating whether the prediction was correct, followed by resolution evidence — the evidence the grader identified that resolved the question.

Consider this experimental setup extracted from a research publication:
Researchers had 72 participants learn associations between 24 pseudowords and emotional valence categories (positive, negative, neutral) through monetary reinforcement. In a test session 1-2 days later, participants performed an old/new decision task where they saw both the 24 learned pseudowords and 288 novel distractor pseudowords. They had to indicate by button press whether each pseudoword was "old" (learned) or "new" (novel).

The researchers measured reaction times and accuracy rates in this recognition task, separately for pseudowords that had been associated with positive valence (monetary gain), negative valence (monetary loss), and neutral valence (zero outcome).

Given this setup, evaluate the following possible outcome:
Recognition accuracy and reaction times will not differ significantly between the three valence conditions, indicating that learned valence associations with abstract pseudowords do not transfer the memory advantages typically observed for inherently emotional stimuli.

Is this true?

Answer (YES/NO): NO